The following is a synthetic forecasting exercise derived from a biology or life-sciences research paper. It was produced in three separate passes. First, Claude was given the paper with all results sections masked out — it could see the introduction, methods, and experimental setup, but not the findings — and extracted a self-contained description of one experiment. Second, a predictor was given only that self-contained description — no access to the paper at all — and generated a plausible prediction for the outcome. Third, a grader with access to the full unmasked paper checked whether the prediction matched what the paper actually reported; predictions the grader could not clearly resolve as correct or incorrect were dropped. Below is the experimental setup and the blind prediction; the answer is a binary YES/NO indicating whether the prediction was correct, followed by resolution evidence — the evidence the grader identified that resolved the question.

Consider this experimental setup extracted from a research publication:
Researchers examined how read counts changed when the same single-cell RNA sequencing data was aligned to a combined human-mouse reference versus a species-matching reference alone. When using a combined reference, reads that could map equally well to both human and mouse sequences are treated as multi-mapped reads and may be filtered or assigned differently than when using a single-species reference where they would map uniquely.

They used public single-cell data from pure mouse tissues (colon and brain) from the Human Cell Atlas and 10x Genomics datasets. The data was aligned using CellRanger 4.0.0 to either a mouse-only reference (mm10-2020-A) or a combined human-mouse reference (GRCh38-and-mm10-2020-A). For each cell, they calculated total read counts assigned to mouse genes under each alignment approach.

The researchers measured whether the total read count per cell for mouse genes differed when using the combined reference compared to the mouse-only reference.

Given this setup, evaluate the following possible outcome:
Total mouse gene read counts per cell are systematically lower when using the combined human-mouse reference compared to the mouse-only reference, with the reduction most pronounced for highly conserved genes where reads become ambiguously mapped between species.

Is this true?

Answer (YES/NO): YES